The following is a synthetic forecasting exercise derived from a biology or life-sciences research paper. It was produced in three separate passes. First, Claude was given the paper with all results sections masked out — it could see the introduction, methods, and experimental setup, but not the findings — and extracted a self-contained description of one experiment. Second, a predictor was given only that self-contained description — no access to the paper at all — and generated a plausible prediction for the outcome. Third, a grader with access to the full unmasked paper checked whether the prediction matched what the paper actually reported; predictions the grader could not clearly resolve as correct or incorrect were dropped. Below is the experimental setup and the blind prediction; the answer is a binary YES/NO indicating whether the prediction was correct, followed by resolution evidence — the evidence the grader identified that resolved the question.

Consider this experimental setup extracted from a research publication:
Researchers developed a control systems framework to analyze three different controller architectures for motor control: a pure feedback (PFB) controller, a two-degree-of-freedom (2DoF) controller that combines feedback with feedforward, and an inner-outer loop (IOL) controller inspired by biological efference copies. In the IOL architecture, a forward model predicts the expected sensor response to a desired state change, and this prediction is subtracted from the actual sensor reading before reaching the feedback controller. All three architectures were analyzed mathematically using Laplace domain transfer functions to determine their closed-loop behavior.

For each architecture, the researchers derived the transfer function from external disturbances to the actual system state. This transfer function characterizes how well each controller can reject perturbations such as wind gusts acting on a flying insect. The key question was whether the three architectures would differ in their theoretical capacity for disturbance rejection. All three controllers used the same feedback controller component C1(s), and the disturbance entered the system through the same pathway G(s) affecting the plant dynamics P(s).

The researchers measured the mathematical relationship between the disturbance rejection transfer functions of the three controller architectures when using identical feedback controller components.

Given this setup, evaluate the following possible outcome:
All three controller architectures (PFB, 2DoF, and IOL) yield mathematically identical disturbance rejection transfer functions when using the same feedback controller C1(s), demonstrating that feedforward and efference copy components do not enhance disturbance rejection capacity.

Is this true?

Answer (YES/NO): YES